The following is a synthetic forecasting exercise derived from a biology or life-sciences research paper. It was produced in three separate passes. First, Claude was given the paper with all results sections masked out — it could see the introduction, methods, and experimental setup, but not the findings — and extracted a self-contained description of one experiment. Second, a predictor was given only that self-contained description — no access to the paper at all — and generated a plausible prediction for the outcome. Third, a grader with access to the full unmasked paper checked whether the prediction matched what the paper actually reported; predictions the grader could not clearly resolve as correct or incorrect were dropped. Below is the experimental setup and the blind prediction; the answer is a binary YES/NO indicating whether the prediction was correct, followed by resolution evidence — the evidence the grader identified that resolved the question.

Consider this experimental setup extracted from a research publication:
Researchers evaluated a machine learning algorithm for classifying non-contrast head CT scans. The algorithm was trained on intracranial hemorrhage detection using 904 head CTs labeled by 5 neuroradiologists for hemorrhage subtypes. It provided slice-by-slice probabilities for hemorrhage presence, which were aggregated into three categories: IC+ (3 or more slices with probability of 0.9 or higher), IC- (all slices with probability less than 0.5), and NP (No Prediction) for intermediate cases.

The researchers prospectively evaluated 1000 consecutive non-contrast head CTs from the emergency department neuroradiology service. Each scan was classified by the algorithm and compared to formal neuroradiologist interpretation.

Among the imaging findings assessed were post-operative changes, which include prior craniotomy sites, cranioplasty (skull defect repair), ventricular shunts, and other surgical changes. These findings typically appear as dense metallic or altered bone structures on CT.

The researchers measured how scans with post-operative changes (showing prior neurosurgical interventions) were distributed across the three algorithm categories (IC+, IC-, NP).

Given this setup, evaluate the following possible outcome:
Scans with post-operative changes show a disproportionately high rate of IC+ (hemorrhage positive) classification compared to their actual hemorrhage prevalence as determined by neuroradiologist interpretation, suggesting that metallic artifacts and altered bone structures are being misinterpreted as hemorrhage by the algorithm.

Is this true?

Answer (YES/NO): NO